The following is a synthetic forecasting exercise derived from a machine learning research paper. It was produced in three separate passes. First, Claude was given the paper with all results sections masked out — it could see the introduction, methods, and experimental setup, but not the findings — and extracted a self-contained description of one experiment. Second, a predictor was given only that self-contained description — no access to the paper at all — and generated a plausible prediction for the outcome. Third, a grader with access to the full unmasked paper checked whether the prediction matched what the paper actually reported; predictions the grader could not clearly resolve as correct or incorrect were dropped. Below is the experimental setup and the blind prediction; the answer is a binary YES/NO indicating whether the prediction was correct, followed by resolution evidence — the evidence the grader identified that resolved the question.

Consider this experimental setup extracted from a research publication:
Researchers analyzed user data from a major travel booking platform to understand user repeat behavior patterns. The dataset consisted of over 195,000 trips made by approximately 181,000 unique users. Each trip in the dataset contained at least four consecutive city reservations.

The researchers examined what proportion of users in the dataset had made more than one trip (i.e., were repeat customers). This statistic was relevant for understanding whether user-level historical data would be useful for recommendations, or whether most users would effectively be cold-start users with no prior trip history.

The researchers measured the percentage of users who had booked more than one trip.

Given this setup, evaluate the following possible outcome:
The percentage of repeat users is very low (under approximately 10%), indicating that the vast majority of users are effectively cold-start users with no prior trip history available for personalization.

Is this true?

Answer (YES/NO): YES